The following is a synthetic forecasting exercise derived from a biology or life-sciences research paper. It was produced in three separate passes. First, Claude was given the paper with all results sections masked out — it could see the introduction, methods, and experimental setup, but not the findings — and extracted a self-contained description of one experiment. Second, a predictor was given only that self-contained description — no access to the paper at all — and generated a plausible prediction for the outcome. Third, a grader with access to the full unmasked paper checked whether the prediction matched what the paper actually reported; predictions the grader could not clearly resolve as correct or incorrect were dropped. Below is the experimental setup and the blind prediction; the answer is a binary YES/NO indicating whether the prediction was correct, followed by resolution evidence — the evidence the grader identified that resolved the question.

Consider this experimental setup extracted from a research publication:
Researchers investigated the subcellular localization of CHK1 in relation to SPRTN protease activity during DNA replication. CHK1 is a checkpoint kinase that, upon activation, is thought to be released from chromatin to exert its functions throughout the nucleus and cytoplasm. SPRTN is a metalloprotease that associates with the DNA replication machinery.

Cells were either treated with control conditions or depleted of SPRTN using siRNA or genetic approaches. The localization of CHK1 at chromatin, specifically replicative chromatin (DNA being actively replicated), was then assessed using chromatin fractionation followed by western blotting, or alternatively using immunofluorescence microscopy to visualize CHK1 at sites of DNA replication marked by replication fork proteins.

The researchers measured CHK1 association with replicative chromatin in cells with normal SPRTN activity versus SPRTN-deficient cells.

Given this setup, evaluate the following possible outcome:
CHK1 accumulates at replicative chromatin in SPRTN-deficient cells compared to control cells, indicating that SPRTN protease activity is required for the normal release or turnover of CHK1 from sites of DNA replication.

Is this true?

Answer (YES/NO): YES